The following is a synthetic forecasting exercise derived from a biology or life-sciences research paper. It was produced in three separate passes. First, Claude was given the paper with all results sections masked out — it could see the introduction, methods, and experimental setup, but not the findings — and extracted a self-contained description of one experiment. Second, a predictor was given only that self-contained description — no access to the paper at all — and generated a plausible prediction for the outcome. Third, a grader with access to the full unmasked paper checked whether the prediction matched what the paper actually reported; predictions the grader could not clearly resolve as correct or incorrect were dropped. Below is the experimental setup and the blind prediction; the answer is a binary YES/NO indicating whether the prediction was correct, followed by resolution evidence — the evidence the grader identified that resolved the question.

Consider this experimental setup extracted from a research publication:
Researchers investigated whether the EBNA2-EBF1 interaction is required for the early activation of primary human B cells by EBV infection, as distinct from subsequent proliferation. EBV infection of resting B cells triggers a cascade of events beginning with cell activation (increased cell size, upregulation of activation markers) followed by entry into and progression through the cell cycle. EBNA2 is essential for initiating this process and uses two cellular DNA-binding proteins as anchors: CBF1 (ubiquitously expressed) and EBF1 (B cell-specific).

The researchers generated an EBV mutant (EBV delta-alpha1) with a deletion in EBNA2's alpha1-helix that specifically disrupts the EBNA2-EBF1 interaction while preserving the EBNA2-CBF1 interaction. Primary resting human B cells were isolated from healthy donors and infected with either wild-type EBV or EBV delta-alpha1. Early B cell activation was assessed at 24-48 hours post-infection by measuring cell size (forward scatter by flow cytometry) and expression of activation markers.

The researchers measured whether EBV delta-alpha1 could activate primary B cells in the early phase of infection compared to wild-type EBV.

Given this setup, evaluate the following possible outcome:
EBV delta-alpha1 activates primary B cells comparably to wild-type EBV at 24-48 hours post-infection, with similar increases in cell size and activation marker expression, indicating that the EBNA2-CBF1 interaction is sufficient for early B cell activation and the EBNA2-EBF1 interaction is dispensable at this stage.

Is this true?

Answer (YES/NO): NO